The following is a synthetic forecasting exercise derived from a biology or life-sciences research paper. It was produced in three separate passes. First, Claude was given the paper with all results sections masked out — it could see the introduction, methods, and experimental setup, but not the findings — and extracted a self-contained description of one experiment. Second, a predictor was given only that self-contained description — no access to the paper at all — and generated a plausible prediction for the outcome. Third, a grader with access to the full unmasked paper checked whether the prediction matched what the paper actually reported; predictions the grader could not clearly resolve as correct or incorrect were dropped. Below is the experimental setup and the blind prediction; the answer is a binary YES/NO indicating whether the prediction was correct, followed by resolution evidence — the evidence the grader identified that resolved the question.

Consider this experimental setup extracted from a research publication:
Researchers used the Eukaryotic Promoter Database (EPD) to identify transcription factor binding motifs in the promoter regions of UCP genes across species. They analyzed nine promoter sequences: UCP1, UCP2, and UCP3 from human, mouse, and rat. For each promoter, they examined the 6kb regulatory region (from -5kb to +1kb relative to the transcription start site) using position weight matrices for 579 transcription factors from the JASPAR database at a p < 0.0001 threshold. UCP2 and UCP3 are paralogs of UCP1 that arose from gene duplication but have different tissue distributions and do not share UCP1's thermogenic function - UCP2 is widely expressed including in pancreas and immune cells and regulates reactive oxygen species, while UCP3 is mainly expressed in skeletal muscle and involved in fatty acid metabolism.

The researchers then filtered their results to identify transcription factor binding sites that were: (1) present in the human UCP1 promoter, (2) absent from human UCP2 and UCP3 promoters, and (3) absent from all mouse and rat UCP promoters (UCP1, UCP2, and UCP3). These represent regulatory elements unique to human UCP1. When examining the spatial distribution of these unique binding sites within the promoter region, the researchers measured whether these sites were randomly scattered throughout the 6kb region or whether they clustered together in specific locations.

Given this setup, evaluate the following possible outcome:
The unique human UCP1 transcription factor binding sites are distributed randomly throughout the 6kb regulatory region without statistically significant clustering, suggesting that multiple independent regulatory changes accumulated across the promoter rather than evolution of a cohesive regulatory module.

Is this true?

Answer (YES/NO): NO